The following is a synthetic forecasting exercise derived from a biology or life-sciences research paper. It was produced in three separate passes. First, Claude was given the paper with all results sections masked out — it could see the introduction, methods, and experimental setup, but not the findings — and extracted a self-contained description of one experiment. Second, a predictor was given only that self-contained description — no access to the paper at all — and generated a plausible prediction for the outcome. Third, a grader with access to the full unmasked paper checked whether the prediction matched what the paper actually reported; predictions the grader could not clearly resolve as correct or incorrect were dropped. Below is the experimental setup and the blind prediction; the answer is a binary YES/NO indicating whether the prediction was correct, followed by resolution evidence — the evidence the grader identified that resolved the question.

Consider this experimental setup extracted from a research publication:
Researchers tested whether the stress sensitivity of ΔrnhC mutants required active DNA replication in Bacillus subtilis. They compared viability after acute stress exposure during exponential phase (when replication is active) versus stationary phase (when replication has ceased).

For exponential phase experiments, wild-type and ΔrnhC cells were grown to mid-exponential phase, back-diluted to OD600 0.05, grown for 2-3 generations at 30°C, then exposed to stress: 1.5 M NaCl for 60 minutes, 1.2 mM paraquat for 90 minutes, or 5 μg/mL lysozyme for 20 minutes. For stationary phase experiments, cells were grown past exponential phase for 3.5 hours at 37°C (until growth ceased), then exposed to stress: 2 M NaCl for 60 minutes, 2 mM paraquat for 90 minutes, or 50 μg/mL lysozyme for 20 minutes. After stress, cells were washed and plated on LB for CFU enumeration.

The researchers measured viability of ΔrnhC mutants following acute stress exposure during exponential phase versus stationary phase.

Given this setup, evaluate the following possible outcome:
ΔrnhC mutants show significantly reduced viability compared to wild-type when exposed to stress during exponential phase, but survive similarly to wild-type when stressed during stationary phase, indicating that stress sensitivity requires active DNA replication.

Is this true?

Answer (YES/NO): YES